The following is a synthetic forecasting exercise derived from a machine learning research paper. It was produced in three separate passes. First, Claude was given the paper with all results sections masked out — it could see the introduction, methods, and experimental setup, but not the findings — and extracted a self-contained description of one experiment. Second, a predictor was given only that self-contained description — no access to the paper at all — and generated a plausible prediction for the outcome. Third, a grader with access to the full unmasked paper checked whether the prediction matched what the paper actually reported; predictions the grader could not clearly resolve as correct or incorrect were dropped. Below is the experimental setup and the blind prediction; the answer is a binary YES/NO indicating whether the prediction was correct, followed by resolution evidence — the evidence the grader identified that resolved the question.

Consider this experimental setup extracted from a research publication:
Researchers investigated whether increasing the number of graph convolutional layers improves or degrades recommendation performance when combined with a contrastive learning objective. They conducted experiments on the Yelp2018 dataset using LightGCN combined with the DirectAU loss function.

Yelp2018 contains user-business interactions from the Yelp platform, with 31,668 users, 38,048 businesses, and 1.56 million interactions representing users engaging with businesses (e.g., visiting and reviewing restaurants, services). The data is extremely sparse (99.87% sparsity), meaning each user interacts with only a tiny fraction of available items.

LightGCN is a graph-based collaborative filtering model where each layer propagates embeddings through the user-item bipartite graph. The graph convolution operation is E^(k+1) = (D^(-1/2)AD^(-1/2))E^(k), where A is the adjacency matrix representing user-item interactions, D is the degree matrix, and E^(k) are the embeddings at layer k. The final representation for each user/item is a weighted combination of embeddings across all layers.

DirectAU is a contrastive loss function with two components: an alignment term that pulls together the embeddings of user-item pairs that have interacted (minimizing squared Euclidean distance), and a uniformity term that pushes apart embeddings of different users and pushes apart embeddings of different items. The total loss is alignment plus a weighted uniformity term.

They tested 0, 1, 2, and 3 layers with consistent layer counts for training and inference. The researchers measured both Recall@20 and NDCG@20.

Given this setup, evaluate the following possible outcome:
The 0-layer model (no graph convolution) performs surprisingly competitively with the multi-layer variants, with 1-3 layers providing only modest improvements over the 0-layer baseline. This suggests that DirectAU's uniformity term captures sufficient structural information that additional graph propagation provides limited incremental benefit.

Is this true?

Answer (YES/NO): NO